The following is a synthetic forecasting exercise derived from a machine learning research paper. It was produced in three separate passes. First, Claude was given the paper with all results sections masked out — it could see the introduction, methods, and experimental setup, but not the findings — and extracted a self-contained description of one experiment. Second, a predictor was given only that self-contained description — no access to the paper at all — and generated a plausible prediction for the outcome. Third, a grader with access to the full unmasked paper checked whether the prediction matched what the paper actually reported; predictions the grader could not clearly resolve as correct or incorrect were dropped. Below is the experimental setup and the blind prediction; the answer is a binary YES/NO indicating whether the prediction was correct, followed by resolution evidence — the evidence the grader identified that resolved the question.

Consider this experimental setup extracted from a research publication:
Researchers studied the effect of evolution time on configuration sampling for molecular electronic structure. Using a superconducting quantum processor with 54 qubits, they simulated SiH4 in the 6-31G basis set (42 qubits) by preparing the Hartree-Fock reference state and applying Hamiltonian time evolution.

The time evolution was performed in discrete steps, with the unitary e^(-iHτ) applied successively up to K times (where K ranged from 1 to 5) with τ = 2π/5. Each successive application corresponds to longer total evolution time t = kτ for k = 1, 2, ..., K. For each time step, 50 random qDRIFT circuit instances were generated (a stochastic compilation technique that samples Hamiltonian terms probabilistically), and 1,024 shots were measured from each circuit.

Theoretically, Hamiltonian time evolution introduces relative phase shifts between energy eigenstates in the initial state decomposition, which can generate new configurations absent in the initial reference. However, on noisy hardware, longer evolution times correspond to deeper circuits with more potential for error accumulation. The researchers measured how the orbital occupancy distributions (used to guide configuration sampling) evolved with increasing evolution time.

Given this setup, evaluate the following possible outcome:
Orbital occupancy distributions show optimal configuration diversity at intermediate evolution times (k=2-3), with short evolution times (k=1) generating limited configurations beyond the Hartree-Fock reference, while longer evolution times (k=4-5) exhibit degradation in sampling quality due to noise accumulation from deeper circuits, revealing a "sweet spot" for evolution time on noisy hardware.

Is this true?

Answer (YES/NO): NO